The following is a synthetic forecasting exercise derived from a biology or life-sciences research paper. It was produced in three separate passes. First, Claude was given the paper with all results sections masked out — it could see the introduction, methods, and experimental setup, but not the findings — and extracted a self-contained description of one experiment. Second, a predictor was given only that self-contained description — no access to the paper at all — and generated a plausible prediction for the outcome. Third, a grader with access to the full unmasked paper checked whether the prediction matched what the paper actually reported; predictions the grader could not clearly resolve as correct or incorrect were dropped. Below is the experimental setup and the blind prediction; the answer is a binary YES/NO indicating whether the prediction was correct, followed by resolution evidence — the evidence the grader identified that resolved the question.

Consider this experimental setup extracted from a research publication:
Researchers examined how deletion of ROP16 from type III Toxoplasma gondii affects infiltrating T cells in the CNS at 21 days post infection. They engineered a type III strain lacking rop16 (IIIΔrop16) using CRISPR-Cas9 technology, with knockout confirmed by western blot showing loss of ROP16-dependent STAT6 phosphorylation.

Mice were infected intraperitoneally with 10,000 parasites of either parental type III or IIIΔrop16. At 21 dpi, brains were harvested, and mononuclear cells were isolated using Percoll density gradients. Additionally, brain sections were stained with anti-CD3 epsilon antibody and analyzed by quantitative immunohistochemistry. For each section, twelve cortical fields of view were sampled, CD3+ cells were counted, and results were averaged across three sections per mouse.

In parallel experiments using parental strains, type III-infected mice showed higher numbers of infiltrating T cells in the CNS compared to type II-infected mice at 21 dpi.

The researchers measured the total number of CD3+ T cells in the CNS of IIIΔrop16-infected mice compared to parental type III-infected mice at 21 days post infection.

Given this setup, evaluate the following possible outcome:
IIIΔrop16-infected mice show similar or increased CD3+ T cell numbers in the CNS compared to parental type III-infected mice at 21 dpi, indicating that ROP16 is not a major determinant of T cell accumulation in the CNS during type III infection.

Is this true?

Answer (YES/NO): NO